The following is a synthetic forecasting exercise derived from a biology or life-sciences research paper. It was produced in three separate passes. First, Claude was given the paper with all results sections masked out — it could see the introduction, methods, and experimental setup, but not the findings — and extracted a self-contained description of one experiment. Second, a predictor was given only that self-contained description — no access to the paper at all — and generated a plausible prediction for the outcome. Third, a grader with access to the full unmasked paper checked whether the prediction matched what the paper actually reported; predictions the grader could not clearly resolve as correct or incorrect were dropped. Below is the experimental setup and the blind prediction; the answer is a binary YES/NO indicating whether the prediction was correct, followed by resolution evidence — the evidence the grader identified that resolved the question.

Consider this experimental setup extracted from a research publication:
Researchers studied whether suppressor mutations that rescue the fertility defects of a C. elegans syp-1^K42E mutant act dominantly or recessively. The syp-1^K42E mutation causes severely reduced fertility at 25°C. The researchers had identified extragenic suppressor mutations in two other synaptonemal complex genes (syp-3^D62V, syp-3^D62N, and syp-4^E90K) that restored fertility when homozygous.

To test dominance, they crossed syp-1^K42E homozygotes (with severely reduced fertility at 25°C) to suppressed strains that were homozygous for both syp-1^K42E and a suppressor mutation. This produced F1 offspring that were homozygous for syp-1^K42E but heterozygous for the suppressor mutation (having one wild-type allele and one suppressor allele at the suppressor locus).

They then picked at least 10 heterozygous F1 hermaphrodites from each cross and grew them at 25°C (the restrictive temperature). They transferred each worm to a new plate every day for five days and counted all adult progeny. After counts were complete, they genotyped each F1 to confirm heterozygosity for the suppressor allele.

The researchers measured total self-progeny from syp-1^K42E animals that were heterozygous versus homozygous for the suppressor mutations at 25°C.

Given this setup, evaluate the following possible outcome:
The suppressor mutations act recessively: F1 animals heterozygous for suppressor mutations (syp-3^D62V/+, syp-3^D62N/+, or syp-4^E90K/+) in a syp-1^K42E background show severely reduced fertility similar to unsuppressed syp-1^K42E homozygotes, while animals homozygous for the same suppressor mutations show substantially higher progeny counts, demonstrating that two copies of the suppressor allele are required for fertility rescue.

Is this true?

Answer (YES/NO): NO